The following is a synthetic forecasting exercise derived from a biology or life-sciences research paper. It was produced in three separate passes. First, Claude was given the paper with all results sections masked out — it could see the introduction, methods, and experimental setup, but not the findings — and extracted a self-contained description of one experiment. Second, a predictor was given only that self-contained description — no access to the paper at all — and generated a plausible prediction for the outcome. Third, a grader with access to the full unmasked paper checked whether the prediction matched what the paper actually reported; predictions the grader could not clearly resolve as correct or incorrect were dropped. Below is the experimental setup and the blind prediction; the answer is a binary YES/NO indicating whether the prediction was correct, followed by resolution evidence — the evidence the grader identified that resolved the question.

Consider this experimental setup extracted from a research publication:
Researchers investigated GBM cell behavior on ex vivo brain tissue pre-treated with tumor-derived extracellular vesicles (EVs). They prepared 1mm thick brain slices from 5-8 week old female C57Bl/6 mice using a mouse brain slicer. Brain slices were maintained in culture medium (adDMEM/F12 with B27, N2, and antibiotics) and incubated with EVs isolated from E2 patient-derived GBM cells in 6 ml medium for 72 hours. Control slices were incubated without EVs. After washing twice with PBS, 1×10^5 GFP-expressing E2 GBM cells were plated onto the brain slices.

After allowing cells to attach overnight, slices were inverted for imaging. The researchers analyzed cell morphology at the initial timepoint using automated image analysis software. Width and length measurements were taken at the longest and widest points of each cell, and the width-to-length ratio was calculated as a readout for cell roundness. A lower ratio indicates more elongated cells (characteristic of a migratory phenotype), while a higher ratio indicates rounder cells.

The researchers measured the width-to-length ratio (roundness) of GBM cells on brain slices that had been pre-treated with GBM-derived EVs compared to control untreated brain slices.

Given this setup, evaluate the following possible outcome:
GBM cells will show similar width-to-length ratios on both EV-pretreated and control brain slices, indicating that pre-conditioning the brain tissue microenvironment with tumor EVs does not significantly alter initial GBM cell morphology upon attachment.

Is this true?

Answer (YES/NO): NO